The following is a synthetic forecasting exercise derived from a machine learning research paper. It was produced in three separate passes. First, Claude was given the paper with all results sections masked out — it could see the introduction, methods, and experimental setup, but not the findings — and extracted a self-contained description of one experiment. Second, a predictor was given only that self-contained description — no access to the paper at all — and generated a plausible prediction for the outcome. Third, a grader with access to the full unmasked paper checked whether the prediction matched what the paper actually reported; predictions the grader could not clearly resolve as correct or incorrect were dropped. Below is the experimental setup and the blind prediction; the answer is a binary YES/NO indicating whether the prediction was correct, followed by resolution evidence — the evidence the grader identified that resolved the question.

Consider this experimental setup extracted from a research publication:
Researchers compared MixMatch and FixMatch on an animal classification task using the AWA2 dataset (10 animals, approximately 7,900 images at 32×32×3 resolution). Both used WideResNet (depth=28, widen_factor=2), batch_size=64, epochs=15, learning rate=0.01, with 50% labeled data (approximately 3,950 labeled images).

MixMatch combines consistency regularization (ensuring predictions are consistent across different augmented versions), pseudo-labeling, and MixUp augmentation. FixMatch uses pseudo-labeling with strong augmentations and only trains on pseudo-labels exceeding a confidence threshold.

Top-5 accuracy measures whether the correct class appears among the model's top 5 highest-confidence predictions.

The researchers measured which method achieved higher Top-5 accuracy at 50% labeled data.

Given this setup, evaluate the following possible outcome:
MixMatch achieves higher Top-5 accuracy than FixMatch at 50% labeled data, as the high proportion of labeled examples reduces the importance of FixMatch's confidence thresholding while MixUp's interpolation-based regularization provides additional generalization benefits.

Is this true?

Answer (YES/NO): YES